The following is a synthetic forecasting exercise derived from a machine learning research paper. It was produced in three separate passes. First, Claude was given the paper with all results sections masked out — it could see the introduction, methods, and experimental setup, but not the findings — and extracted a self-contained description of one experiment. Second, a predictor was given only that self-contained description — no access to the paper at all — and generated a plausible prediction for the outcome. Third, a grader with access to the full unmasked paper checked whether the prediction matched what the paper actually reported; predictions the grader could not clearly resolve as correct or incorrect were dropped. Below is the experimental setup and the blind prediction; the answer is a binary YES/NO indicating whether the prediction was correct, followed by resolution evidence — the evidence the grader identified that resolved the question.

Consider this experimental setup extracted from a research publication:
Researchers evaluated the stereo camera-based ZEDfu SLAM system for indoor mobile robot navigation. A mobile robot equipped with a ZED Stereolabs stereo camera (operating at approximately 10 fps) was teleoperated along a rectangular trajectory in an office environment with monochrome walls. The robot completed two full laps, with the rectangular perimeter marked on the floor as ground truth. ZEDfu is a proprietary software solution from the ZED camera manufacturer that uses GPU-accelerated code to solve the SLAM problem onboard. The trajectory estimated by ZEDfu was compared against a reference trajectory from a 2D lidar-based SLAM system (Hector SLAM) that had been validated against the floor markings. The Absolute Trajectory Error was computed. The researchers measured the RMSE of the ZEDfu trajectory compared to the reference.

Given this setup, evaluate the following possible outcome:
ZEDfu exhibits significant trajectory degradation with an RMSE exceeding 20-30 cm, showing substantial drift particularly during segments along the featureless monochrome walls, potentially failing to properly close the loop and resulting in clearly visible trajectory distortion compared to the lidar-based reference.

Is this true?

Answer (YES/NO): YES